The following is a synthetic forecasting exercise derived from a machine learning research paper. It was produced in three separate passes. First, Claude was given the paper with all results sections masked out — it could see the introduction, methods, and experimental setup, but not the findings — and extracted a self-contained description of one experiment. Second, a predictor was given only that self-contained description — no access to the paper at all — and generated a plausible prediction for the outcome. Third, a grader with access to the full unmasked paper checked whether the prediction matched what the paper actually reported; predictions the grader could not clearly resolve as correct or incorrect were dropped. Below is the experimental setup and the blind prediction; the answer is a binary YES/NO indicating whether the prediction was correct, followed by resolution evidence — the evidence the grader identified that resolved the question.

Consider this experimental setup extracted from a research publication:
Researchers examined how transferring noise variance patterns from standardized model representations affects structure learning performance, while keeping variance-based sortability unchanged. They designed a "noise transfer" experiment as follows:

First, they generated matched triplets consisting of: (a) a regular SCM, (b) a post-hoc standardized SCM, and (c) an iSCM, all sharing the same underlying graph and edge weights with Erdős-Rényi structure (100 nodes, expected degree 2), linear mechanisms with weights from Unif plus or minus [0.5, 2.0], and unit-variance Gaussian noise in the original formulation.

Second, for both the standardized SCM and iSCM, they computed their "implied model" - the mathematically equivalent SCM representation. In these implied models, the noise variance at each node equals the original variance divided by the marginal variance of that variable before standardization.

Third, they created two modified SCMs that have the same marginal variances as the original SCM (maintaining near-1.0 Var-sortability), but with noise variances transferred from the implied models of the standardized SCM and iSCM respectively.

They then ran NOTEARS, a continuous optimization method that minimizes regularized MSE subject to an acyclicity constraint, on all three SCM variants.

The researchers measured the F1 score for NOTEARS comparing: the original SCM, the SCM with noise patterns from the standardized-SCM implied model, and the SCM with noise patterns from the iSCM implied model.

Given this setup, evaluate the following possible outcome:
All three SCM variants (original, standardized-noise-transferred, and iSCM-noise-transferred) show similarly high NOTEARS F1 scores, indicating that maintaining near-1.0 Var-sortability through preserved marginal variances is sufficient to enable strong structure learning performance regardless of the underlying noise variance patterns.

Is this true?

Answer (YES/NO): NO